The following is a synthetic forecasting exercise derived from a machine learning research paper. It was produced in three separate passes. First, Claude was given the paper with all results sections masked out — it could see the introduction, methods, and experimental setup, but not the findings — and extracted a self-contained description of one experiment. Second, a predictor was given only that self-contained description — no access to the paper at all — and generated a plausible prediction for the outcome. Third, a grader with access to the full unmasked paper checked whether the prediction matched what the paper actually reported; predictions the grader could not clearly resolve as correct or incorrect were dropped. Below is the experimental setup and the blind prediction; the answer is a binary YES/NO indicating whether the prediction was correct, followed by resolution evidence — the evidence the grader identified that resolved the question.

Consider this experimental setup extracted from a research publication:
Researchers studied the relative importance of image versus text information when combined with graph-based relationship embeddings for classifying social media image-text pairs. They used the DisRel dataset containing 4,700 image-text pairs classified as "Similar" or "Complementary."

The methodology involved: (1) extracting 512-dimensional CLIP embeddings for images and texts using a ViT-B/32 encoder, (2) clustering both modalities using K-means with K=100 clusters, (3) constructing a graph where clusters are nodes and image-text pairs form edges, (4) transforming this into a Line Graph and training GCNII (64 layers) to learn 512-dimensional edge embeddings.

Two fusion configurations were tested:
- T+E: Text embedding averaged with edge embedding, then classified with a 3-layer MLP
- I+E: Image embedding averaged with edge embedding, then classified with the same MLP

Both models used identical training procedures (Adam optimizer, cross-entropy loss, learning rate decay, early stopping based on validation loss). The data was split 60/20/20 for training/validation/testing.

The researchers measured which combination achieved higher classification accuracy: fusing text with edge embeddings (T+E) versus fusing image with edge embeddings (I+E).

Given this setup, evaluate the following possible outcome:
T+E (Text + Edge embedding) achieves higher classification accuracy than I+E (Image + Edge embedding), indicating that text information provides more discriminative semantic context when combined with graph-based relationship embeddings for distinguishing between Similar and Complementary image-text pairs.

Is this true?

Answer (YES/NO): YES